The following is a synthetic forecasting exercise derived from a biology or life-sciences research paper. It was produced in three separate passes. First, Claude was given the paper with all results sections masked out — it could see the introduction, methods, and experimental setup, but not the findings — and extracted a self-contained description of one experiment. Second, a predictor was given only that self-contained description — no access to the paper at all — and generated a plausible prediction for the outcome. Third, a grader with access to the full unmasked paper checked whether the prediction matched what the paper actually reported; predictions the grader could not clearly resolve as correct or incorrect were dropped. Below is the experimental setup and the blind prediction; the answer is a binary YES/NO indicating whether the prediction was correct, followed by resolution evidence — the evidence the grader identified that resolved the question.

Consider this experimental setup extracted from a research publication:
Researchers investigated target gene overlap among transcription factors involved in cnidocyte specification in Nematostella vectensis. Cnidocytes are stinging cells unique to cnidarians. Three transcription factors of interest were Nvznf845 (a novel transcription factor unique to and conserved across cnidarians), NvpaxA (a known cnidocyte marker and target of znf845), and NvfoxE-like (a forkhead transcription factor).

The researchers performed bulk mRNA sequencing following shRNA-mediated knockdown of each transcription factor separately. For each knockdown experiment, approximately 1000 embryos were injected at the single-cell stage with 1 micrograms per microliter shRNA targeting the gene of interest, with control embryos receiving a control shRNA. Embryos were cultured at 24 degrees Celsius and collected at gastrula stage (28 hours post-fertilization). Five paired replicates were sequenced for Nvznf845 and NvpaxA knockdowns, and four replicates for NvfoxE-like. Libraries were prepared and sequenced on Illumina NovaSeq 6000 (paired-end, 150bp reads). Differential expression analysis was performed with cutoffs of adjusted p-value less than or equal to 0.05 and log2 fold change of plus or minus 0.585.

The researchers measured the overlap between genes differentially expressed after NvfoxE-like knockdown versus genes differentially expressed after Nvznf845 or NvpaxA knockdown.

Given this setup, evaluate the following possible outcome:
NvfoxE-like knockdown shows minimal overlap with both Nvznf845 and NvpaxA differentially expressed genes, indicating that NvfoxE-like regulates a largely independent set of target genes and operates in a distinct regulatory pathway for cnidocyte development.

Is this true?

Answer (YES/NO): NO